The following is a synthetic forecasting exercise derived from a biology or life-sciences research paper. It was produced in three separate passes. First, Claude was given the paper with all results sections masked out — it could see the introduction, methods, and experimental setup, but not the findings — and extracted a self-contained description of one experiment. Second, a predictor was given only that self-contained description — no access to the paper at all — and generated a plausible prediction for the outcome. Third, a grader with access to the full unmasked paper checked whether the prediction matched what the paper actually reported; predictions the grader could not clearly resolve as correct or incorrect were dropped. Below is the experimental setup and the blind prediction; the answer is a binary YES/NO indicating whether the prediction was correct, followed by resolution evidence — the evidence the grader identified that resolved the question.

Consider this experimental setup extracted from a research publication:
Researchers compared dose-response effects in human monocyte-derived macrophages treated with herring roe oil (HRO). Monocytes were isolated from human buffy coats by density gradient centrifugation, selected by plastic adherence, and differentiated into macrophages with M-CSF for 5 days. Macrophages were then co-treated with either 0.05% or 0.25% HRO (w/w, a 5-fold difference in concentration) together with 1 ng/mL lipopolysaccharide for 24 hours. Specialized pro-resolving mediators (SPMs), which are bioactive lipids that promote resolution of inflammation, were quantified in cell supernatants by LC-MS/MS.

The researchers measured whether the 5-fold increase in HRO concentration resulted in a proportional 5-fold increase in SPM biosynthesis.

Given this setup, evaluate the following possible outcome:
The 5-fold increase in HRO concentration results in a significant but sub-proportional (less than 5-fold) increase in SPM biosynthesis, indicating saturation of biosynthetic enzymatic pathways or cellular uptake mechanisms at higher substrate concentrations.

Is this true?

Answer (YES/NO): NO